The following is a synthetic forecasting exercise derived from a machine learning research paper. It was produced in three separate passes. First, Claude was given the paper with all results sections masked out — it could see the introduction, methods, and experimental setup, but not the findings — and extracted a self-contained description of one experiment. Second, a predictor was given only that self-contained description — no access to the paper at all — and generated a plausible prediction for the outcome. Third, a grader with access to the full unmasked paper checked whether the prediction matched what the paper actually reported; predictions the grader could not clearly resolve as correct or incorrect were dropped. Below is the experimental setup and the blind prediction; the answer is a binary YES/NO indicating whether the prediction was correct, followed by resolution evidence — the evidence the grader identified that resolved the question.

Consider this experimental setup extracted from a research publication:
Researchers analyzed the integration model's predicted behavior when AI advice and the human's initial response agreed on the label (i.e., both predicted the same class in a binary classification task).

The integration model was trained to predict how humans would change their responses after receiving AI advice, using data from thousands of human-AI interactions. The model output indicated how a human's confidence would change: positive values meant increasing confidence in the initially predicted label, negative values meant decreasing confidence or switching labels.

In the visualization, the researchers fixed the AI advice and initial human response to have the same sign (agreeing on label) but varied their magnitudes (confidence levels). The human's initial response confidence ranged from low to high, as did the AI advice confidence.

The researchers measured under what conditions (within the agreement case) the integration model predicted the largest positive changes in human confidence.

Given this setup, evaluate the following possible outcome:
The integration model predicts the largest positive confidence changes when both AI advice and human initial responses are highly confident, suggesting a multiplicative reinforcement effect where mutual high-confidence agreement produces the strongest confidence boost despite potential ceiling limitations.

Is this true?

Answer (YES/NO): NO